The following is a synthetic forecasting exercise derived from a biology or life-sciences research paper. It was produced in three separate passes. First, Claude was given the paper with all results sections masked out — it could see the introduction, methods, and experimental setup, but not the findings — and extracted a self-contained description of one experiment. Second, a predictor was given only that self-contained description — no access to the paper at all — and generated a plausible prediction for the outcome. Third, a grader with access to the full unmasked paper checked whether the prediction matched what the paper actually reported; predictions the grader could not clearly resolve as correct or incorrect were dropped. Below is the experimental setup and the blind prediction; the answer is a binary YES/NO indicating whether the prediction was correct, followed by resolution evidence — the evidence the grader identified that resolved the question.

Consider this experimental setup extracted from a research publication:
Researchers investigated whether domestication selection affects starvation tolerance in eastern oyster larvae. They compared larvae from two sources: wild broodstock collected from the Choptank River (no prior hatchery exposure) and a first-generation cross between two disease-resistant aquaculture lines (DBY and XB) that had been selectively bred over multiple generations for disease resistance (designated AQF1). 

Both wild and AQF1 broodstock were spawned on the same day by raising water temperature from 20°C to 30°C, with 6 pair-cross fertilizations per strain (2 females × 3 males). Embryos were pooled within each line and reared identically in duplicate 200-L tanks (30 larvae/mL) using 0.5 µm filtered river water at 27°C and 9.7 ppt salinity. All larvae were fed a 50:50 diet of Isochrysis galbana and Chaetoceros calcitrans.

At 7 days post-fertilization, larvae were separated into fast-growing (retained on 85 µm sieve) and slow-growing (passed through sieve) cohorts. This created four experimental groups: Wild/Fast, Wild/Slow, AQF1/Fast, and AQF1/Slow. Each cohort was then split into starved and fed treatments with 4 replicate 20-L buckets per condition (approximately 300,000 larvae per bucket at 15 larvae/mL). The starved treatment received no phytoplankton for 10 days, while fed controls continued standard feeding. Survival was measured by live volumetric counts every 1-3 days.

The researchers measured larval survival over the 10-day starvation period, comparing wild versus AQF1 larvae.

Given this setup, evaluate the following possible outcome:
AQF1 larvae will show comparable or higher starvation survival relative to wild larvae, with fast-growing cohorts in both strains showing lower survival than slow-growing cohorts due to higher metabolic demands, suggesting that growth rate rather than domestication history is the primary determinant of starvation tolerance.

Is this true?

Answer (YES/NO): NO